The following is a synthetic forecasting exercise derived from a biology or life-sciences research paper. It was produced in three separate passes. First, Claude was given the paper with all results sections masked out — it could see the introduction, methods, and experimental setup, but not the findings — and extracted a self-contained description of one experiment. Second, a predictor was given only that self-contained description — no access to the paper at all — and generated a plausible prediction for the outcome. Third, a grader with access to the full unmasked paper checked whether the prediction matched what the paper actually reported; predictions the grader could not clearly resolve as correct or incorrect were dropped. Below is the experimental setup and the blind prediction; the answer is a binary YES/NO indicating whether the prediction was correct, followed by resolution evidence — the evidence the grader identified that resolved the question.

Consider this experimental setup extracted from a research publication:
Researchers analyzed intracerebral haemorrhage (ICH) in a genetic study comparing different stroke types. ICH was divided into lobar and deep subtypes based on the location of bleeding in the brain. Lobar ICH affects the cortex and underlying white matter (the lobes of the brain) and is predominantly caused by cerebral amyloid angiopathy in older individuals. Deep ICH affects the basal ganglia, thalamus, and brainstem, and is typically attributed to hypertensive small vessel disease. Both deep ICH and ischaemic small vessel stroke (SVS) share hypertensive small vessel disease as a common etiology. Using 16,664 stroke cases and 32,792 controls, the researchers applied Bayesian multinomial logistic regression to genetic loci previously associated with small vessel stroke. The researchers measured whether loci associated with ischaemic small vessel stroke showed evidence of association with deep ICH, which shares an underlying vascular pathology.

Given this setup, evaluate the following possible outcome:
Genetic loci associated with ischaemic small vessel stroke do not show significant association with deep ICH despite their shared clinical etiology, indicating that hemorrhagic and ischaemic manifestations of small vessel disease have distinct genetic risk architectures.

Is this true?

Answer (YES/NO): NO